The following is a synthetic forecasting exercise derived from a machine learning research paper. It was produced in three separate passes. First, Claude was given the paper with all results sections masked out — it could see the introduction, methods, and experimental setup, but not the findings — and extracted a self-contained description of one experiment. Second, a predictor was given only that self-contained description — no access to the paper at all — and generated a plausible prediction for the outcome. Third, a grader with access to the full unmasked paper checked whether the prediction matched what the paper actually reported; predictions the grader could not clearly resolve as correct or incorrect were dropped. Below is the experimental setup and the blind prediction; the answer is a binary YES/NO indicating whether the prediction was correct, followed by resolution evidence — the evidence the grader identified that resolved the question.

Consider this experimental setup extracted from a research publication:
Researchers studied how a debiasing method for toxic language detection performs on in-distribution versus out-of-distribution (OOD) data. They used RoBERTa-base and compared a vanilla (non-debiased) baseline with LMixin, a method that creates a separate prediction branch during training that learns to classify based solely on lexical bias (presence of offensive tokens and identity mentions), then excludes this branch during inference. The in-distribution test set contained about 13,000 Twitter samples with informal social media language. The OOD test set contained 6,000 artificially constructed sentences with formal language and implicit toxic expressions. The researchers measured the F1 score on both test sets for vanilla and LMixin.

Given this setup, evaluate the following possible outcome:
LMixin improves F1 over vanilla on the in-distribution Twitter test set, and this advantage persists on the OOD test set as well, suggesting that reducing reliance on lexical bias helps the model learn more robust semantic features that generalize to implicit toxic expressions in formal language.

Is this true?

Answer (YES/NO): NO